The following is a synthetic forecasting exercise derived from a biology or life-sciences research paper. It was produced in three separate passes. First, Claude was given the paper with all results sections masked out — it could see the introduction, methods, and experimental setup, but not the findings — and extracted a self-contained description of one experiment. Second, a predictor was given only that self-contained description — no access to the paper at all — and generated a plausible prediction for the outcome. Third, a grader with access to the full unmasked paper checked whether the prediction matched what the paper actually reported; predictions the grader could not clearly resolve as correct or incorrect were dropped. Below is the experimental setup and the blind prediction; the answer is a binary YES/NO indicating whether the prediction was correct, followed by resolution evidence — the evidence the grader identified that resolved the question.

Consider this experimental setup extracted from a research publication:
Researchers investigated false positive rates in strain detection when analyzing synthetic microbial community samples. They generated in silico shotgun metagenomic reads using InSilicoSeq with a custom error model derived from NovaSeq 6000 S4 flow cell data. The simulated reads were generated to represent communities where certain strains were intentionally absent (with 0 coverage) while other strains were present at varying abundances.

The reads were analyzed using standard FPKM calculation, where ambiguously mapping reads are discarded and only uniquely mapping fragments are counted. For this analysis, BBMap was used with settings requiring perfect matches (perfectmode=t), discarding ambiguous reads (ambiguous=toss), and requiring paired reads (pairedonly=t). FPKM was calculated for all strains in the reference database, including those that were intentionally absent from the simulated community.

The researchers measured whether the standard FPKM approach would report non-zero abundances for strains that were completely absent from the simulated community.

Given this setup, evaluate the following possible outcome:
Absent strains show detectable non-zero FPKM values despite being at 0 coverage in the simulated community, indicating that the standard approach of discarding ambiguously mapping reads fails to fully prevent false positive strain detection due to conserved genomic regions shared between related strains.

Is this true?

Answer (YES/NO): NO